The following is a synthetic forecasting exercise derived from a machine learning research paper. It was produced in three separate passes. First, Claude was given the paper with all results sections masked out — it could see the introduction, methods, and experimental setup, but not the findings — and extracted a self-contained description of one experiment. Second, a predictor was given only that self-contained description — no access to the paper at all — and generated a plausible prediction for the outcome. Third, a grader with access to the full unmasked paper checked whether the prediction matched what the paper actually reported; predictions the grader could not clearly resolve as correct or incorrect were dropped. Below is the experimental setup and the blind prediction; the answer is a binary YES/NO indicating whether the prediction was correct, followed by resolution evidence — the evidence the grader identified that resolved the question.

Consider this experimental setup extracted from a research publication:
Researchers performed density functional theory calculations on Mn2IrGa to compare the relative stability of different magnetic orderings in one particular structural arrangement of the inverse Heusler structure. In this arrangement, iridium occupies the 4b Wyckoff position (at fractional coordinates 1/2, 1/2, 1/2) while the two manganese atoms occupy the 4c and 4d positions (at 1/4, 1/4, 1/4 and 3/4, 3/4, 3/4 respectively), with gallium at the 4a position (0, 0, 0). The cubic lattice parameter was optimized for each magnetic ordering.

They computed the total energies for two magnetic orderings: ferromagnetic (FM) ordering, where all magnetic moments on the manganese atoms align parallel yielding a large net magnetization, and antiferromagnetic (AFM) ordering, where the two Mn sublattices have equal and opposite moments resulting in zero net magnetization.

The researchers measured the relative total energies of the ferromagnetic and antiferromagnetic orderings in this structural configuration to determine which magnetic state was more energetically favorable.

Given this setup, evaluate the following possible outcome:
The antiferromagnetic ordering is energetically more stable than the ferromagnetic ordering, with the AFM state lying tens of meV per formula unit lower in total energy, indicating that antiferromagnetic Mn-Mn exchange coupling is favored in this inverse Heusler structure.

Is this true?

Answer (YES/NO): NO